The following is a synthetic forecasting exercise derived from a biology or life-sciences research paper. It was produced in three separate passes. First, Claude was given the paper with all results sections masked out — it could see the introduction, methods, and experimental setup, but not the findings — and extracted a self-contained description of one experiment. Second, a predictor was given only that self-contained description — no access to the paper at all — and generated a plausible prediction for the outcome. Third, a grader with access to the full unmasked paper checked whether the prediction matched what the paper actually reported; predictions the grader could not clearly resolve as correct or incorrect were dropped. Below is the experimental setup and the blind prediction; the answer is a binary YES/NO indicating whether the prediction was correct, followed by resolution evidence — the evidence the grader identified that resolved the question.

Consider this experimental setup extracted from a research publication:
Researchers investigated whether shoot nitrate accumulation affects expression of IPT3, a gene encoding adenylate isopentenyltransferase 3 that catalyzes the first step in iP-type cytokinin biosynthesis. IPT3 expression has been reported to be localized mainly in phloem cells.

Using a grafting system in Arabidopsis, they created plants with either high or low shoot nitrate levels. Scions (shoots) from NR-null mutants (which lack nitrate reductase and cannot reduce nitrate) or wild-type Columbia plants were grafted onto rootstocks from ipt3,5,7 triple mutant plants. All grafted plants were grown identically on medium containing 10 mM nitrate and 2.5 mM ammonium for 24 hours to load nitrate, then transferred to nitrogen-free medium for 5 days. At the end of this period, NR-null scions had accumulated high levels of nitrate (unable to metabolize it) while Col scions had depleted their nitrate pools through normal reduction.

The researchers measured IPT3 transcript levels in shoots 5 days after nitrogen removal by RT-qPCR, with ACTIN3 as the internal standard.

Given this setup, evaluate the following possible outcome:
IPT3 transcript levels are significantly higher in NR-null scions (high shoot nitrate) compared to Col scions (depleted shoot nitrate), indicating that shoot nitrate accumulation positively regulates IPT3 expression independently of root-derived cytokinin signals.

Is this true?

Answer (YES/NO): YES